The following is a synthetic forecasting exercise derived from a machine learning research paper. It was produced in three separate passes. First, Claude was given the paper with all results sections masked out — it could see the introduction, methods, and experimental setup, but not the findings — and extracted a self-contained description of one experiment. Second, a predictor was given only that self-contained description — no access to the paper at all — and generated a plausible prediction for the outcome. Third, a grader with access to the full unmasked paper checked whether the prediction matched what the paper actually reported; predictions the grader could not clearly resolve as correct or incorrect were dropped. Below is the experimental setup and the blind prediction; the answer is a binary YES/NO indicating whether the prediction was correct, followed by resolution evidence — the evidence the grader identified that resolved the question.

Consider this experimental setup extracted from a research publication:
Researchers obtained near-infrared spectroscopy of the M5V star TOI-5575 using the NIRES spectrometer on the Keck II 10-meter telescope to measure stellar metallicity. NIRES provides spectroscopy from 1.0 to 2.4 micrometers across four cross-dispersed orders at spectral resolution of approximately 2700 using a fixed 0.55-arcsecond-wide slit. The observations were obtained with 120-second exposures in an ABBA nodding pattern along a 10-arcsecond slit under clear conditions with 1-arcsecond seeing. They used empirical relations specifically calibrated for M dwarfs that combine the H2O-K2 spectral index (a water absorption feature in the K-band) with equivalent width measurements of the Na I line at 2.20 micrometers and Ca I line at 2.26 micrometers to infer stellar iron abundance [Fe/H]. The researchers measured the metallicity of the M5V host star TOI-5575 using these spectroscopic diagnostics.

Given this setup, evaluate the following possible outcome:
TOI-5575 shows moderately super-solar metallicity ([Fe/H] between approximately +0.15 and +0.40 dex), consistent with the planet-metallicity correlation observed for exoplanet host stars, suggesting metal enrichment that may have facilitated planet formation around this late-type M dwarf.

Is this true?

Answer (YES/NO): NO